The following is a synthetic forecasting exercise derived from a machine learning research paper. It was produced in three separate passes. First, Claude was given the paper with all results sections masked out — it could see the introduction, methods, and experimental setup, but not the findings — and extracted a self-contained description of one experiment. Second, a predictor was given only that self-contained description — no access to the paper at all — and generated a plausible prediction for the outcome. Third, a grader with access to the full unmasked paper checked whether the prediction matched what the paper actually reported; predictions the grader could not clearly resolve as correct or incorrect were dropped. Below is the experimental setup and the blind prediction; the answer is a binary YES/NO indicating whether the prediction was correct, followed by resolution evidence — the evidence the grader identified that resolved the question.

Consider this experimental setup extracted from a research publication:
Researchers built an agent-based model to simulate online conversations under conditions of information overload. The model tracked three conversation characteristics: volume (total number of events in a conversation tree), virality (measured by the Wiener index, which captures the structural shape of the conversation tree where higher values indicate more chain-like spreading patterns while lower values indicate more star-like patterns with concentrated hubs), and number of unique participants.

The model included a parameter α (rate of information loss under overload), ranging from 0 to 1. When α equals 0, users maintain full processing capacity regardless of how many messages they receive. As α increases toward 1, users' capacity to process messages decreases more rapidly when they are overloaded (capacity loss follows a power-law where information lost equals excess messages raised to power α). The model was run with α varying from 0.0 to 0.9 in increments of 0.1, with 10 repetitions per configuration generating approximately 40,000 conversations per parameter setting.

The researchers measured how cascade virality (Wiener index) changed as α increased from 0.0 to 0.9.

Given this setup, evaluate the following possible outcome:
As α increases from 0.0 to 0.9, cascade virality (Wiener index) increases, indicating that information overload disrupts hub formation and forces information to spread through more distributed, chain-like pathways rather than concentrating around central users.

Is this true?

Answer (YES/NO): NO